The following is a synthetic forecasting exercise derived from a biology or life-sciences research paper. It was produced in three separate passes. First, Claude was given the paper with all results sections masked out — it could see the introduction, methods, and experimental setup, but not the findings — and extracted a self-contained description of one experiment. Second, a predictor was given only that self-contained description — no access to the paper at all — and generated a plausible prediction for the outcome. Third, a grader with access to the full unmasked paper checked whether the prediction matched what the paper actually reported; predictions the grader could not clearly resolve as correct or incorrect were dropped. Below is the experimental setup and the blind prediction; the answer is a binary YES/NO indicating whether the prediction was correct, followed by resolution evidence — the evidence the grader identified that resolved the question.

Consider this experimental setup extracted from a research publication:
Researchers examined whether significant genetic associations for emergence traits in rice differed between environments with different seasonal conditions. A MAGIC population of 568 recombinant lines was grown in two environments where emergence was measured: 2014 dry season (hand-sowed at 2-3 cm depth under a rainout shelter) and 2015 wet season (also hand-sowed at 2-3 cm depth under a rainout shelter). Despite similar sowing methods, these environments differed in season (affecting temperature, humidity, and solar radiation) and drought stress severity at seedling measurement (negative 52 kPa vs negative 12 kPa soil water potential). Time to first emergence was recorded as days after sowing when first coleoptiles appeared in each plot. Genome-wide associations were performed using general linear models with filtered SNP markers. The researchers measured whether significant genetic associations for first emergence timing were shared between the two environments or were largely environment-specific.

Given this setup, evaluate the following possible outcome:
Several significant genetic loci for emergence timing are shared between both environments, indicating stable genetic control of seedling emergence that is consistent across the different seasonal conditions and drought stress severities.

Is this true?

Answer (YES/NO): NO